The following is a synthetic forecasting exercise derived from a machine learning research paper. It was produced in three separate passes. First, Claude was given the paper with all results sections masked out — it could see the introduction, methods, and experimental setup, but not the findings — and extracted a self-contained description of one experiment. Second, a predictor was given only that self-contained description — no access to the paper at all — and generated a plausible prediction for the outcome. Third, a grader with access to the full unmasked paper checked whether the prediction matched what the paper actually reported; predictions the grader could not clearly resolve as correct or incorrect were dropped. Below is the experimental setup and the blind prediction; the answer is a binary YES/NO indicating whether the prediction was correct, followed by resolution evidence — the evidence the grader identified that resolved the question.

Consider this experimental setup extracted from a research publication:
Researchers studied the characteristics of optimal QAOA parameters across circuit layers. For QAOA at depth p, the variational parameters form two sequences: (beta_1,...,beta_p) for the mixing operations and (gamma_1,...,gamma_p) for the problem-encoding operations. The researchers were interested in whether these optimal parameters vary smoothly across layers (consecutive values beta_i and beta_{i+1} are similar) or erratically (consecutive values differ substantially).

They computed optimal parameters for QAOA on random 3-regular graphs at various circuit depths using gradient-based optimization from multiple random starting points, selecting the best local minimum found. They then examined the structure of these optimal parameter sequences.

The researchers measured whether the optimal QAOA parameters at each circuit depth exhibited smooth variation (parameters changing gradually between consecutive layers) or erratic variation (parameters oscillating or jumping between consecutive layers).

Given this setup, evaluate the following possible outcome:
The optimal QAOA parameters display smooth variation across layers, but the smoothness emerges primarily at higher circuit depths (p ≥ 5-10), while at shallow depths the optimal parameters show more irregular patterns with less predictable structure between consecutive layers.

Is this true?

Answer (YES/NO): NO